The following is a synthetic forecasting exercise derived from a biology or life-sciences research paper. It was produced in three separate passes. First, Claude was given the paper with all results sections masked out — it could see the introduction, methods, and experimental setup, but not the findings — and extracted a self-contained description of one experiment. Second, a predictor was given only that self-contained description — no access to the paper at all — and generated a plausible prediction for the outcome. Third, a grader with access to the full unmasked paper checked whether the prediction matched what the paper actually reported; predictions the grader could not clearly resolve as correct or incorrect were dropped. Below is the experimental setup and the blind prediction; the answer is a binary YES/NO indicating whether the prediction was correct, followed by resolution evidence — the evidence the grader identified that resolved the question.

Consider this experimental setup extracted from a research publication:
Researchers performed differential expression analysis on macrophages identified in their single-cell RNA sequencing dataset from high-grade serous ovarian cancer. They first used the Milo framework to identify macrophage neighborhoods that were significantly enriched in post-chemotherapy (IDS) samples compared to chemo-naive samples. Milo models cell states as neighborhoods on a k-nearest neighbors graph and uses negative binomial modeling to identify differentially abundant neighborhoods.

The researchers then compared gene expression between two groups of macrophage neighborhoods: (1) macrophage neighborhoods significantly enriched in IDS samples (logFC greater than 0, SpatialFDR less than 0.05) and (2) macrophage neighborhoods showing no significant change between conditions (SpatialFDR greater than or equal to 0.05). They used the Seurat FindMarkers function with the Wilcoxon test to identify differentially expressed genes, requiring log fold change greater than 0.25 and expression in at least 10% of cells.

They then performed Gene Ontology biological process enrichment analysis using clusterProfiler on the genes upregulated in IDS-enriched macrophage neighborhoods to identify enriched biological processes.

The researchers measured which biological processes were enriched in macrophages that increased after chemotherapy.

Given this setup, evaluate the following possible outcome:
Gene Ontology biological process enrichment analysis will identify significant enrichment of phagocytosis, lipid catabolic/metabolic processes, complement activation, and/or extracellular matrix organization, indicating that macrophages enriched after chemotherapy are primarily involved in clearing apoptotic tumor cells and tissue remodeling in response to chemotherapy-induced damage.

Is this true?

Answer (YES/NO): NO